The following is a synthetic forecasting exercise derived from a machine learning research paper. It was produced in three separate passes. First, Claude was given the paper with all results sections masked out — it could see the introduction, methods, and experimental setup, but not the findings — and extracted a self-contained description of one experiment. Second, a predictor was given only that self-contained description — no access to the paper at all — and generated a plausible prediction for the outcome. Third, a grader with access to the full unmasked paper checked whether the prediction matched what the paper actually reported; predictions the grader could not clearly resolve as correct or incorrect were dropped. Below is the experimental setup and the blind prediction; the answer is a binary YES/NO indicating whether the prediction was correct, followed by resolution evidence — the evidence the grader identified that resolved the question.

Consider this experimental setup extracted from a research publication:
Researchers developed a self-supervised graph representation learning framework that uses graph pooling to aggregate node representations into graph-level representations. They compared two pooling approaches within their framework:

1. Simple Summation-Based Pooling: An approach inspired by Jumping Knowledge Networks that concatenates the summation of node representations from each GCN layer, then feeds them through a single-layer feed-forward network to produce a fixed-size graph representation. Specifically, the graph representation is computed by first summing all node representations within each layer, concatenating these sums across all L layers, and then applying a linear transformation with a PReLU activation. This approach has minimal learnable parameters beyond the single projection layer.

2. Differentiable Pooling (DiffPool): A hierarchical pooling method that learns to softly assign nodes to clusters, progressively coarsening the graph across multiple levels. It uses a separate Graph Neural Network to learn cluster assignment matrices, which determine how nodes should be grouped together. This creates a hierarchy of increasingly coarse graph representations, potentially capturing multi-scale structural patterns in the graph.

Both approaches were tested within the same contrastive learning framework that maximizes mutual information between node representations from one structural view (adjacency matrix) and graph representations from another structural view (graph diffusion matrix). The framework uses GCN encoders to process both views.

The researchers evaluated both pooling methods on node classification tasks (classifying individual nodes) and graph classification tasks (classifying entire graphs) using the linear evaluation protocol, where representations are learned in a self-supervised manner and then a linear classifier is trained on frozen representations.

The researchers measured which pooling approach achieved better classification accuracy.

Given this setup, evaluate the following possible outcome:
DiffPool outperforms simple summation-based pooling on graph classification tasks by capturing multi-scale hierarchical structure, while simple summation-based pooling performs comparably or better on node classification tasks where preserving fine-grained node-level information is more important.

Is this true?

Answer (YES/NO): NO